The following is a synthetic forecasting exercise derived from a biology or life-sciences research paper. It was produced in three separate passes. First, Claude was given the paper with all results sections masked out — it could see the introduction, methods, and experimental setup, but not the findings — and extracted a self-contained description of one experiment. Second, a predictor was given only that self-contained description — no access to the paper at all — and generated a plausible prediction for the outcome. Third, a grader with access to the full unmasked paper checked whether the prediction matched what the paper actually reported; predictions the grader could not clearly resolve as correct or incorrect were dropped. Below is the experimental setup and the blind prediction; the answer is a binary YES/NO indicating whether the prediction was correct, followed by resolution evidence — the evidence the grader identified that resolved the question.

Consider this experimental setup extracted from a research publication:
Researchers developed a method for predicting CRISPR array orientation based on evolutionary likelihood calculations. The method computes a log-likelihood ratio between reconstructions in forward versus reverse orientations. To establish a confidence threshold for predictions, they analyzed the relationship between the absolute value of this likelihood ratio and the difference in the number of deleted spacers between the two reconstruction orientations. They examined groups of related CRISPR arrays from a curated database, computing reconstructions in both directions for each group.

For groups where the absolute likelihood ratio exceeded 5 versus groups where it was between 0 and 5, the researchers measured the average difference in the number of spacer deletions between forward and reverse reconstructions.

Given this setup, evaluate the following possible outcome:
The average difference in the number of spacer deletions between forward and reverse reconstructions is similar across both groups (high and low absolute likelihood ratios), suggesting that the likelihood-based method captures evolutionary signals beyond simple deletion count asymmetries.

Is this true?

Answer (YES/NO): NO